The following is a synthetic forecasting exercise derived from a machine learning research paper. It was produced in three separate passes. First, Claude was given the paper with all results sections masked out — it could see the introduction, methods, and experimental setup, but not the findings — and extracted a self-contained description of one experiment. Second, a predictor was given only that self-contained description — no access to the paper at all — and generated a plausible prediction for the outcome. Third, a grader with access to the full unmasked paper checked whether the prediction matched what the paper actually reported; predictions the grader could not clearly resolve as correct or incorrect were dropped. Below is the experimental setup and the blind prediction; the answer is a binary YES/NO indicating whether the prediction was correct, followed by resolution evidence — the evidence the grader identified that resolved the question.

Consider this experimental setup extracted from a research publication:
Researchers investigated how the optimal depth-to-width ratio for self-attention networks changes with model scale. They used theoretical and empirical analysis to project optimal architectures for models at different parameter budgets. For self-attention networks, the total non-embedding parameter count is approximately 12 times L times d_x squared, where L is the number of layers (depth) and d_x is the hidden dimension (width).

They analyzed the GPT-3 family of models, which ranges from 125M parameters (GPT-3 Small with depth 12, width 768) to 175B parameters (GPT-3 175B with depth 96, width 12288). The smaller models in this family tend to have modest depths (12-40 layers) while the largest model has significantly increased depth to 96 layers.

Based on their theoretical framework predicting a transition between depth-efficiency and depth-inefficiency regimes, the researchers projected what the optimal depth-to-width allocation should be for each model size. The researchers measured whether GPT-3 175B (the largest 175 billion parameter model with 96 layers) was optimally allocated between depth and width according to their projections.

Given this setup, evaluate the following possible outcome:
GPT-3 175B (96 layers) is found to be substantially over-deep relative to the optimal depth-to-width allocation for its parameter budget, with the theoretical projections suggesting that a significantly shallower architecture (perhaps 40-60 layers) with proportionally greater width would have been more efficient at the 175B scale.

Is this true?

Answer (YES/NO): NO